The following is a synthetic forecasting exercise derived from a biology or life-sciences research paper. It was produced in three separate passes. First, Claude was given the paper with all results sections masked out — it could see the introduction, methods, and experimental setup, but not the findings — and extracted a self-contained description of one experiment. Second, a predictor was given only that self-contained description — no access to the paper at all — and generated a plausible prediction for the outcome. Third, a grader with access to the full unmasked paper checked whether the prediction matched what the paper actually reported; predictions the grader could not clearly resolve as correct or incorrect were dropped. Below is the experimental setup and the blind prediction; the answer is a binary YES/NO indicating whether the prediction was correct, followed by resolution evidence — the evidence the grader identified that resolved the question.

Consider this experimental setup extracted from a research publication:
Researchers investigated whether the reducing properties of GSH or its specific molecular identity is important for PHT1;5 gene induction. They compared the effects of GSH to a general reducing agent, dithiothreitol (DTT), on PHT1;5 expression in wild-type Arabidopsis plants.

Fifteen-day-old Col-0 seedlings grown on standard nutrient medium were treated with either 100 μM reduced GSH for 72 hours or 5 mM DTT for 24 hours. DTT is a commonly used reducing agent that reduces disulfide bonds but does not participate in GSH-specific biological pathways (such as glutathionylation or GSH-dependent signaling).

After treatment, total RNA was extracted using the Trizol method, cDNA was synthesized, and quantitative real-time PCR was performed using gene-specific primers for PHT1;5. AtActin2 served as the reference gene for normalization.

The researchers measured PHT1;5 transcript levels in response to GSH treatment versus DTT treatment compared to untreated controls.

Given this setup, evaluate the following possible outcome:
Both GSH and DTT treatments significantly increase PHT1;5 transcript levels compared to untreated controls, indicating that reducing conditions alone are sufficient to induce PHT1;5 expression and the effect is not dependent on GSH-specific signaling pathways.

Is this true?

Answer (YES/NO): NO